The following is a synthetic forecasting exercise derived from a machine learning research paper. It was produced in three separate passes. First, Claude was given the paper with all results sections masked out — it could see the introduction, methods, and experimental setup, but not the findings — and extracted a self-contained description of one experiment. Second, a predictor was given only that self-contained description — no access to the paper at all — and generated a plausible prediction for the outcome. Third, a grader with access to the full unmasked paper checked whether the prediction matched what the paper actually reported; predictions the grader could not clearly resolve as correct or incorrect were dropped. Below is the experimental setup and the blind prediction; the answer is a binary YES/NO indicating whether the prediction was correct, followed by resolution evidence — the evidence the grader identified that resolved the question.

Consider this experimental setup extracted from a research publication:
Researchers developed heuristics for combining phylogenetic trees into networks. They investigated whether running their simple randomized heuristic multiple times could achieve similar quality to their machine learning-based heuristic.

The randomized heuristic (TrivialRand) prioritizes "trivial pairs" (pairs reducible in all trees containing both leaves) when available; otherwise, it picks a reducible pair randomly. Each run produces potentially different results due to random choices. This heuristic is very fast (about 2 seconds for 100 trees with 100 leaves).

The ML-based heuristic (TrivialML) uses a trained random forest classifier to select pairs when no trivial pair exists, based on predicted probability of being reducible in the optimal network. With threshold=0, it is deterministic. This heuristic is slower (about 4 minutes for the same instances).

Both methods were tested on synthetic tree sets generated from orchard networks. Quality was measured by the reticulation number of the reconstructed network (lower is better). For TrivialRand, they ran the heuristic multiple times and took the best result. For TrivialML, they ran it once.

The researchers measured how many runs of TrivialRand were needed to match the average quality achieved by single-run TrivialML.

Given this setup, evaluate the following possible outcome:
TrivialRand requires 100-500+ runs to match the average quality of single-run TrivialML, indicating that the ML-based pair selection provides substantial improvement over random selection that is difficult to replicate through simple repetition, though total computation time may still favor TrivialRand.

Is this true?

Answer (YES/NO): NO